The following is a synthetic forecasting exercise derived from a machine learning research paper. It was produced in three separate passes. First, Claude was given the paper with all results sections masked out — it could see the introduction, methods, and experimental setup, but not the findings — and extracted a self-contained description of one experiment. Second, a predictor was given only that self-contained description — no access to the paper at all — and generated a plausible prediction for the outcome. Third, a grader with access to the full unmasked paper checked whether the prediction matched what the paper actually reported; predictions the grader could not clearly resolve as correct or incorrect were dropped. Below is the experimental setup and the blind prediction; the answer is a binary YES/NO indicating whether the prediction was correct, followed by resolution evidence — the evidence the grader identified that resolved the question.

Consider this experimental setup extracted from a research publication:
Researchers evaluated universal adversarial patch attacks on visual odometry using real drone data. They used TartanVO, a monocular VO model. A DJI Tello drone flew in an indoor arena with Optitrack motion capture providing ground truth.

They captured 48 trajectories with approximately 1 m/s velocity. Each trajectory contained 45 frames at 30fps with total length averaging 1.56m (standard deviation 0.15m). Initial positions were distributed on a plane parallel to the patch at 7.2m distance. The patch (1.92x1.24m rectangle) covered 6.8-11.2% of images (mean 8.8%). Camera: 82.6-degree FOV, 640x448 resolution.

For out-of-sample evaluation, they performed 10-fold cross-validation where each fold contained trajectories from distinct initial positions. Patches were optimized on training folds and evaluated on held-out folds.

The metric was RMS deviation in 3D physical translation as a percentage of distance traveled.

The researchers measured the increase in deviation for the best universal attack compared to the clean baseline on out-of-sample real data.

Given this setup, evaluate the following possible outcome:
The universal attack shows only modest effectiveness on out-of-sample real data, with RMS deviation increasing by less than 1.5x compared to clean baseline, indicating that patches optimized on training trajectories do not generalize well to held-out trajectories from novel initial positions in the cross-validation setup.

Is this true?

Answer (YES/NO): YES